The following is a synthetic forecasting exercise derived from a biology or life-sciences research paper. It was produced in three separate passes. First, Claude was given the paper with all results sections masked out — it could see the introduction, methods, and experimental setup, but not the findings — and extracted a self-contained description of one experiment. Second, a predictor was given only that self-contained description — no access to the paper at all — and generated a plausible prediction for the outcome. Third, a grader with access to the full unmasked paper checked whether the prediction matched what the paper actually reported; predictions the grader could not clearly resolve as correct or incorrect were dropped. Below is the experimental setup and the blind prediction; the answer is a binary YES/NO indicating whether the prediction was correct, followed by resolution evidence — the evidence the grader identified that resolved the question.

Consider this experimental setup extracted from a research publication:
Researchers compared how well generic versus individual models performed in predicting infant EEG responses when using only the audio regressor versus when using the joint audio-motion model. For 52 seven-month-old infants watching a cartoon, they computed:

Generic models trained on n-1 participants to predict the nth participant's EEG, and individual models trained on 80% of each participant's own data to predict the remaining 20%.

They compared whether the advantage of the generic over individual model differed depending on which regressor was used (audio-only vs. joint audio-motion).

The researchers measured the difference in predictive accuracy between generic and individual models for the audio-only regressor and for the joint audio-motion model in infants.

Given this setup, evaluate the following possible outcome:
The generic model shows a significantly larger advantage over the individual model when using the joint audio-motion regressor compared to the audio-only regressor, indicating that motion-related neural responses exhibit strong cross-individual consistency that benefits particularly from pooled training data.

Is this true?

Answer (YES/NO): YES